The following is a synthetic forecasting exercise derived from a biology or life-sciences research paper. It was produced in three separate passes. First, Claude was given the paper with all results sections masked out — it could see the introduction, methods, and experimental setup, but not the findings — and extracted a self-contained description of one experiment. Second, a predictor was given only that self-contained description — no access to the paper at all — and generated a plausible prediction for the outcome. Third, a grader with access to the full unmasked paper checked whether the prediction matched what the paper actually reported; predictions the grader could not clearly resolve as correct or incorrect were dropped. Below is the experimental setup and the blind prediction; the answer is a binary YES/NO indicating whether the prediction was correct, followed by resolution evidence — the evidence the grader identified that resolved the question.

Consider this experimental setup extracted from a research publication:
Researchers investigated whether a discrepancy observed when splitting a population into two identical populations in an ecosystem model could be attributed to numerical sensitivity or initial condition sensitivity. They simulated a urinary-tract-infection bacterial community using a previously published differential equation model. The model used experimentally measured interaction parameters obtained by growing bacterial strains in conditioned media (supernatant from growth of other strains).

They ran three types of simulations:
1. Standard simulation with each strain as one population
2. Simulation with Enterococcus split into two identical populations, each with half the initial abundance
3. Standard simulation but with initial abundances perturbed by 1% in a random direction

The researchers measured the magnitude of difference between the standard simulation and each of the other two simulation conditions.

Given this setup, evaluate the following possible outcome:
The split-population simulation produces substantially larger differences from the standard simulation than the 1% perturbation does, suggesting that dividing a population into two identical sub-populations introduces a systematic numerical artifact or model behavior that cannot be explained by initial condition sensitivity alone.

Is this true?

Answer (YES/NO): YES